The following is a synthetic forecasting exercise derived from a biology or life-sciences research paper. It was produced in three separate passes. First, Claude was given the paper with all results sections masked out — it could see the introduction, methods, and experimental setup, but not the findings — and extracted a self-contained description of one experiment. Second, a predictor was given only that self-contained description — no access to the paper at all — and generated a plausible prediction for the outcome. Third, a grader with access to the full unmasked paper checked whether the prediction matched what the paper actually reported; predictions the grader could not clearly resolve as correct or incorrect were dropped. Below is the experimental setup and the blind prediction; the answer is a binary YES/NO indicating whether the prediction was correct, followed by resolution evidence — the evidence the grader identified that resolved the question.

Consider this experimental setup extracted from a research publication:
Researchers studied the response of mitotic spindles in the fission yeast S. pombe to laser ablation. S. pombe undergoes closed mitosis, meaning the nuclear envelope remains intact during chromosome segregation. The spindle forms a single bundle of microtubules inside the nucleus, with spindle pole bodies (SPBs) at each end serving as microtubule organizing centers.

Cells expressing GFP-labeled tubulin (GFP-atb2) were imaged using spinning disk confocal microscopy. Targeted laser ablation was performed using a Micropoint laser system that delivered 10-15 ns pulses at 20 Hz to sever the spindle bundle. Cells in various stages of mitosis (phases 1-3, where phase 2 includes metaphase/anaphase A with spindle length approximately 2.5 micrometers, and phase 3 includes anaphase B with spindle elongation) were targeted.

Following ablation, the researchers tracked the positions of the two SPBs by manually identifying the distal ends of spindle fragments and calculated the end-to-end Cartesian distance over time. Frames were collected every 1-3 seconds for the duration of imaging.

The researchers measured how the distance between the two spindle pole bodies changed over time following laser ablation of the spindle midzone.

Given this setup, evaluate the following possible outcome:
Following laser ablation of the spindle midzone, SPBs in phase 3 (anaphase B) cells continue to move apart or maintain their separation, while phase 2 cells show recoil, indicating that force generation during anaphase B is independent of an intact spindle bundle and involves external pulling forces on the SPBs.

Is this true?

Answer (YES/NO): NO